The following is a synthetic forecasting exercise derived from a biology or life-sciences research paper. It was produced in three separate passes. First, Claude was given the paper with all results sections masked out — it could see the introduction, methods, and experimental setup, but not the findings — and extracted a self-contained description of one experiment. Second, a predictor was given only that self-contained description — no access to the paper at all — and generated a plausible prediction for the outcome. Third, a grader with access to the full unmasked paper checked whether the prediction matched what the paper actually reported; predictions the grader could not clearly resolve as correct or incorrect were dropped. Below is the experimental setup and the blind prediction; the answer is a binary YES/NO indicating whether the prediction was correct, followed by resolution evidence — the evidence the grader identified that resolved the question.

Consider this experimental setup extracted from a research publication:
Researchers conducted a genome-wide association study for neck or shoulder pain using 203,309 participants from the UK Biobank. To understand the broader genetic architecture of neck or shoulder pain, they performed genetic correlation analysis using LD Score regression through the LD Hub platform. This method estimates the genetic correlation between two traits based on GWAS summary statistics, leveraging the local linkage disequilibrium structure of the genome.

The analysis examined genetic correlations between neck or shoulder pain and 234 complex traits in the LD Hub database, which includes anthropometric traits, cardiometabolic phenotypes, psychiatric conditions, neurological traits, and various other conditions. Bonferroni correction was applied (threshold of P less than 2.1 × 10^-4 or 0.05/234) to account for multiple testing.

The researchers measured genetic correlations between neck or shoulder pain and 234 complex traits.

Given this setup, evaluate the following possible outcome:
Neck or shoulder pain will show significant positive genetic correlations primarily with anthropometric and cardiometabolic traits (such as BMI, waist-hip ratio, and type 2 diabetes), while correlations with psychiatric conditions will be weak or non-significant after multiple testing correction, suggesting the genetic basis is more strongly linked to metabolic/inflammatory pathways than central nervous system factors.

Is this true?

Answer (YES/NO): NO